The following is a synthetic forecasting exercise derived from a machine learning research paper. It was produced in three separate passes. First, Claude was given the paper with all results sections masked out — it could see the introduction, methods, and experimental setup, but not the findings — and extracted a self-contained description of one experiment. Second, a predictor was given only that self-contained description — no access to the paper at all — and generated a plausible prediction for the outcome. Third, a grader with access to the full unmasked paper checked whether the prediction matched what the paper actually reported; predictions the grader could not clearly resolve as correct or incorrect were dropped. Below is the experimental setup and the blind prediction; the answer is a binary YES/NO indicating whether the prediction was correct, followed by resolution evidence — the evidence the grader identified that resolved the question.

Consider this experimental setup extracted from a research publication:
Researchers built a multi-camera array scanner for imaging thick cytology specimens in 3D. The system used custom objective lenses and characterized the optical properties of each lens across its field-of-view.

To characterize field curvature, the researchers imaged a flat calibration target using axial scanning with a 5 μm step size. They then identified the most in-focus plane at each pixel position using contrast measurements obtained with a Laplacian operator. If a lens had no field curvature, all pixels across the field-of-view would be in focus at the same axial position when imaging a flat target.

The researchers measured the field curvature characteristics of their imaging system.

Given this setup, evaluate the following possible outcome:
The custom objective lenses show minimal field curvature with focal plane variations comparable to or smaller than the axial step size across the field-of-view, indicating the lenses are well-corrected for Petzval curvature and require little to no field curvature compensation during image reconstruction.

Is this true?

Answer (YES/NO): NO